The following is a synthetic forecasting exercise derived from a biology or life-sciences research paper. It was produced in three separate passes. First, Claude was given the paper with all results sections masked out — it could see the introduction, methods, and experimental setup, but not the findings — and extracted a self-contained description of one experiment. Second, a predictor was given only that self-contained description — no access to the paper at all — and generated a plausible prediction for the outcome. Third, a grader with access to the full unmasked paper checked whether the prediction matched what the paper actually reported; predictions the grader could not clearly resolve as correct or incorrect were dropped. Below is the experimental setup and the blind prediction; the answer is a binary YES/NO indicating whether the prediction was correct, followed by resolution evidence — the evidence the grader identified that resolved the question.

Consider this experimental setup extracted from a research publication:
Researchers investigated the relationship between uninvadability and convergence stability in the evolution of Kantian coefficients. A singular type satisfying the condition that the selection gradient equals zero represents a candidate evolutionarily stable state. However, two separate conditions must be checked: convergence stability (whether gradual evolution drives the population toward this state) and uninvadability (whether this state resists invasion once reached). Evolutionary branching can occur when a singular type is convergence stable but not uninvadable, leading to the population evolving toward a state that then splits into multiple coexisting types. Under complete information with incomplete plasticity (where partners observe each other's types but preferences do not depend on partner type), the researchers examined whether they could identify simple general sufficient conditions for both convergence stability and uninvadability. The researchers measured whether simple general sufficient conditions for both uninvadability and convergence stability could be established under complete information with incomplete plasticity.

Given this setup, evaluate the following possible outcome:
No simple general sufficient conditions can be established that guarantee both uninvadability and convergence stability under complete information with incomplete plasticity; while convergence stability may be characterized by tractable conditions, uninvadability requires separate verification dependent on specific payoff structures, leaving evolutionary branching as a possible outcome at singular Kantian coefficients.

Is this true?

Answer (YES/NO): NO